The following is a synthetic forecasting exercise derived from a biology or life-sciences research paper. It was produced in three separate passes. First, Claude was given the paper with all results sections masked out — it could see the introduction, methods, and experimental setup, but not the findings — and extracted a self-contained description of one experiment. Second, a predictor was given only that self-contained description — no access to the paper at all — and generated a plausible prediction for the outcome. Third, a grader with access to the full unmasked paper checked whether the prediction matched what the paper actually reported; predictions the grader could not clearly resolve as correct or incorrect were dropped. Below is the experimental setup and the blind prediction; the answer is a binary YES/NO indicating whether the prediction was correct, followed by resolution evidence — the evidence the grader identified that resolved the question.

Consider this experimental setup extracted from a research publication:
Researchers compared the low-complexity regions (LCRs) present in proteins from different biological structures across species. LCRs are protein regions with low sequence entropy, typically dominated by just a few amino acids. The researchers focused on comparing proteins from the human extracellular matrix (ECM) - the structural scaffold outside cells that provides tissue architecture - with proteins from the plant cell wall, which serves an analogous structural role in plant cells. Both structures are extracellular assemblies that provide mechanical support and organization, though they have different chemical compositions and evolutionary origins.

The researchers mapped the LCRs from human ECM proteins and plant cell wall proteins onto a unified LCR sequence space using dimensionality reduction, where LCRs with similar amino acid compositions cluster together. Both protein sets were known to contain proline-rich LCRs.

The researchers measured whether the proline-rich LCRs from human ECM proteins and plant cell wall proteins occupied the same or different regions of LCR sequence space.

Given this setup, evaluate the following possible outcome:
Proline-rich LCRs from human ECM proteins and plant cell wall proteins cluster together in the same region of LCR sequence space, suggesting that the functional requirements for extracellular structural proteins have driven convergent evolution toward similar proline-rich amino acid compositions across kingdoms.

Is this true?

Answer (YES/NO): NO